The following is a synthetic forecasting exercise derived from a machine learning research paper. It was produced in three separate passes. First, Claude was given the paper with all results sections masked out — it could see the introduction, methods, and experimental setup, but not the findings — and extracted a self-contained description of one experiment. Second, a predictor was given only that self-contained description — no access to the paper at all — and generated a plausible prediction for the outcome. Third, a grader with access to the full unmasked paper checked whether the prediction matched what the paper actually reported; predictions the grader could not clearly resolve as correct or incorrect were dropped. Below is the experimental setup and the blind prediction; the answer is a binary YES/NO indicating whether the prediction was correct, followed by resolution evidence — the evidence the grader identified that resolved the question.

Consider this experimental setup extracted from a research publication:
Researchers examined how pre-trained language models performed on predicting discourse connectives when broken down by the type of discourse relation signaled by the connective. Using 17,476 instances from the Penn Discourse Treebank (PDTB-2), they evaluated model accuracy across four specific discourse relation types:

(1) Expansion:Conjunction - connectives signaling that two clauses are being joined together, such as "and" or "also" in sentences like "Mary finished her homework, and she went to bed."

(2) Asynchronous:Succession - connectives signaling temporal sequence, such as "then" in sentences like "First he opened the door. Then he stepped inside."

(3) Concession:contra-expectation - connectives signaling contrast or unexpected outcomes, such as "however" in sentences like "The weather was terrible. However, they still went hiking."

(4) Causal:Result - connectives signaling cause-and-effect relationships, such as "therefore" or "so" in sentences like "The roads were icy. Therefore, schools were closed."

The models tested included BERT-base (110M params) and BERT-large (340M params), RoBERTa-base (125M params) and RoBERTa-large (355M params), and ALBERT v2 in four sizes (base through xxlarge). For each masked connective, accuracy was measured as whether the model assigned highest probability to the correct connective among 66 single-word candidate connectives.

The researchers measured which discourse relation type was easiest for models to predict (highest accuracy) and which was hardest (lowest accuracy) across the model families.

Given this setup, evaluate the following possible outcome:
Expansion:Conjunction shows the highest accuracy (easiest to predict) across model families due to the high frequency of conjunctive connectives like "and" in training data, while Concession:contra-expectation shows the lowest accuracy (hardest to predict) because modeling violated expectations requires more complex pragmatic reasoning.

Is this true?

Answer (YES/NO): NO